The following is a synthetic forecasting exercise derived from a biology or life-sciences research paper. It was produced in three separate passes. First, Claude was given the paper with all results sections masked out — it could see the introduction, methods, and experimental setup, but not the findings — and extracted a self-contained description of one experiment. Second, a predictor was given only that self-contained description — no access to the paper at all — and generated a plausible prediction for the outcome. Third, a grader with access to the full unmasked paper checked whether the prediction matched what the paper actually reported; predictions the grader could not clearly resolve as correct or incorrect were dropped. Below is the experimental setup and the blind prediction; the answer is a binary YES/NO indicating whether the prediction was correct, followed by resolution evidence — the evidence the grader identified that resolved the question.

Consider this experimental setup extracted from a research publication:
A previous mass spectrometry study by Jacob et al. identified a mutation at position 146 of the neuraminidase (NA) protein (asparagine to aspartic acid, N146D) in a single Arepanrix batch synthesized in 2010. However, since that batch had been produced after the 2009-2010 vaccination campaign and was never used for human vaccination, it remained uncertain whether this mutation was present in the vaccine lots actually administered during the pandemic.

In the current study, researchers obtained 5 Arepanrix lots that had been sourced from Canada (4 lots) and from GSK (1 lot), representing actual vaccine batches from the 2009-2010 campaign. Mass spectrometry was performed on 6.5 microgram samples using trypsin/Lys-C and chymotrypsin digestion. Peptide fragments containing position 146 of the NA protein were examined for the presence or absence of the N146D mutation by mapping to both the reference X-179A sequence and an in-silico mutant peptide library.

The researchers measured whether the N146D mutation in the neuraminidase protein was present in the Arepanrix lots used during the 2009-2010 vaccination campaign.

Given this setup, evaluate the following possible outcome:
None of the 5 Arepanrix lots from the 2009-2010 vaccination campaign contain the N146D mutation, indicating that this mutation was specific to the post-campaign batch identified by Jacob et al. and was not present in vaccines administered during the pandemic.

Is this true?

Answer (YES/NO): NO